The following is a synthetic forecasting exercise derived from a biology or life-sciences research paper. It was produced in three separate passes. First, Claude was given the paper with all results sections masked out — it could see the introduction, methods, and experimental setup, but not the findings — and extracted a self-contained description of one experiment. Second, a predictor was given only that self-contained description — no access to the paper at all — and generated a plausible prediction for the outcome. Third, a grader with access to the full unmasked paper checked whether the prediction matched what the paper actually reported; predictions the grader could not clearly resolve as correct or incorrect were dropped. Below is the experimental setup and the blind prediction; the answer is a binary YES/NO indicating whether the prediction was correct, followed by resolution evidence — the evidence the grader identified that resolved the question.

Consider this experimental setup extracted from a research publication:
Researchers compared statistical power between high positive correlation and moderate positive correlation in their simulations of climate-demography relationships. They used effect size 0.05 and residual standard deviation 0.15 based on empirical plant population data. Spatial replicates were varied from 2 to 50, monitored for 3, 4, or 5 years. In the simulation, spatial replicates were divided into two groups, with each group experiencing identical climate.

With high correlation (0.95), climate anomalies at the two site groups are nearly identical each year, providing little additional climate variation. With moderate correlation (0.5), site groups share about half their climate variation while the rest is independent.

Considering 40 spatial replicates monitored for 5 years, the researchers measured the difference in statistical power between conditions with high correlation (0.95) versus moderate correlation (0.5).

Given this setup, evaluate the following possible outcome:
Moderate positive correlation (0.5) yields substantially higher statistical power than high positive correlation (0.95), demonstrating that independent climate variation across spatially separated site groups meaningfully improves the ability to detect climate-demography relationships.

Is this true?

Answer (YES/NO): NO